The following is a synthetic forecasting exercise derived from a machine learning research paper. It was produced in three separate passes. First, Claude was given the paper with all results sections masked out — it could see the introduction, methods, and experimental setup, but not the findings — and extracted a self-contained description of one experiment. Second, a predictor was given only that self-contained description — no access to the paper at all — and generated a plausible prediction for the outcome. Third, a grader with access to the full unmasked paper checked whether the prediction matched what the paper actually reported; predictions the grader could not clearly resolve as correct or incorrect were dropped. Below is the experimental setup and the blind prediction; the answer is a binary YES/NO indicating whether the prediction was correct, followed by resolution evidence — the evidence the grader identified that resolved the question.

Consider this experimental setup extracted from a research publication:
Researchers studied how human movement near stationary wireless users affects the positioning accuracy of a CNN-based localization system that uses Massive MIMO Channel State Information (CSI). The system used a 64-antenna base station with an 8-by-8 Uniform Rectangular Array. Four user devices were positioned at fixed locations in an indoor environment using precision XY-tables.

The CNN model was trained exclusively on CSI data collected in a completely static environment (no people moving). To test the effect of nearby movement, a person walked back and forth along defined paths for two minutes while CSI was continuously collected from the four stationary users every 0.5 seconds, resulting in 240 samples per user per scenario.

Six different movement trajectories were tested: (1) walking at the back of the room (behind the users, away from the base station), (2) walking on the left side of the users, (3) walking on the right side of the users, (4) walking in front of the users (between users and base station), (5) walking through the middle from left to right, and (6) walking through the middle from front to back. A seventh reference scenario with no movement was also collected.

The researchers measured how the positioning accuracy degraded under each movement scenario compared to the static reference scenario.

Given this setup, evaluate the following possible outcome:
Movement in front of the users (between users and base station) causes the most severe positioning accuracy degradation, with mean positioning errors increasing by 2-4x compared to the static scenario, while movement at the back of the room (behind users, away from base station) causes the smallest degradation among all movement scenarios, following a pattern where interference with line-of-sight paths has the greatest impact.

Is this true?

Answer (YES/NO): NO